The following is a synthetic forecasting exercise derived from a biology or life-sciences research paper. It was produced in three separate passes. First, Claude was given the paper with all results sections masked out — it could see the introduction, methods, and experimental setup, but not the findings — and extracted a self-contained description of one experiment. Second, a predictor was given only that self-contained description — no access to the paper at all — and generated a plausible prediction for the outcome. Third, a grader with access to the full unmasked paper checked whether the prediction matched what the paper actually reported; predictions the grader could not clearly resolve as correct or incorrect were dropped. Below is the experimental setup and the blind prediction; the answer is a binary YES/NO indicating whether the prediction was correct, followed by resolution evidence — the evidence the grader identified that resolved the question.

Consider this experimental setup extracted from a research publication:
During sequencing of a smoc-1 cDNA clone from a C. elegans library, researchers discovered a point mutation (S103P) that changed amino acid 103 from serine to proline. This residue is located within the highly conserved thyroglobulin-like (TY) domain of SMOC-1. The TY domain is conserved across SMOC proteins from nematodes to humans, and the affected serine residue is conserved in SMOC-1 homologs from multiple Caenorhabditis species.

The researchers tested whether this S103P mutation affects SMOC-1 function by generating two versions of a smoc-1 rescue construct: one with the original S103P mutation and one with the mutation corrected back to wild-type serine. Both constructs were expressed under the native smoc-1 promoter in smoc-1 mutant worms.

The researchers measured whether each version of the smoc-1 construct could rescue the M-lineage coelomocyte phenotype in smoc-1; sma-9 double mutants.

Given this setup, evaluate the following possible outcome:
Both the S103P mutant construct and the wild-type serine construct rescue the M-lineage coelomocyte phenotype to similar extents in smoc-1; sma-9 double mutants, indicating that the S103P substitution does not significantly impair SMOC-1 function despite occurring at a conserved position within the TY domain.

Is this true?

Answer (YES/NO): NO